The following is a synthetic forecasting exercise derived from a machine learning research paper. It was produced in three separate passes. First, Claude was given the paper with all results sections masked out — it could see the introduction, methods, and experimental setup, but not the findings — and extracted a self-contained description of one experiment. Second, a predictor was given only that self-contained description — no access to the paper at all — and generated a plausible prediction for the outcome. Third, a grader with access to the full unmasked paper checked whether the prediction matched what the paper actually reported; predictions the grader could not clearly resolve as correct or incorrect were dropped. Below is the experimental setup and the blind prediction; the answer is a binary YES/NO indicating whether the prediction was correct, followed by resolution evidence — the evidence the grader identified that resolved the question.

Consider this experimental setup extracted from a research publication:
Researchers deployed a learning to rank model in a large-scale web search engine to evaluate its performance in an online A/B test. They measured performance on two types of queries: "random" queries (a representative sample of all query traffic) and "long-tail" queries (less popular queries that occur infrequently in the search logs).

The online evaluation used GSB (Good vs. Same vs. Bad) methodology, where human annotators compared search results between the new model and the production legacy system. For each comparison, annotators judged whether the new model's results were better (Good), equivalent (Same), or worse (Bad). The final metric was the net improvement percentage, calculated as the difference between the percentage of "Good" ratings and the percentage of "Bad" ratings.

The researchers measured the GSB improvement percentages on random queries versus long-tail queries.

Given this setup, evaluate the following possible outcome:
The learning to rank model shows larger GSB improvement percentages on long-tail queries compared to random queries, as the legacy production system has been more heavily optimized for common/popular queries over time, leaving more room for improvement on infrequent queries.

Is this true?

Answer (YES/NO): YES